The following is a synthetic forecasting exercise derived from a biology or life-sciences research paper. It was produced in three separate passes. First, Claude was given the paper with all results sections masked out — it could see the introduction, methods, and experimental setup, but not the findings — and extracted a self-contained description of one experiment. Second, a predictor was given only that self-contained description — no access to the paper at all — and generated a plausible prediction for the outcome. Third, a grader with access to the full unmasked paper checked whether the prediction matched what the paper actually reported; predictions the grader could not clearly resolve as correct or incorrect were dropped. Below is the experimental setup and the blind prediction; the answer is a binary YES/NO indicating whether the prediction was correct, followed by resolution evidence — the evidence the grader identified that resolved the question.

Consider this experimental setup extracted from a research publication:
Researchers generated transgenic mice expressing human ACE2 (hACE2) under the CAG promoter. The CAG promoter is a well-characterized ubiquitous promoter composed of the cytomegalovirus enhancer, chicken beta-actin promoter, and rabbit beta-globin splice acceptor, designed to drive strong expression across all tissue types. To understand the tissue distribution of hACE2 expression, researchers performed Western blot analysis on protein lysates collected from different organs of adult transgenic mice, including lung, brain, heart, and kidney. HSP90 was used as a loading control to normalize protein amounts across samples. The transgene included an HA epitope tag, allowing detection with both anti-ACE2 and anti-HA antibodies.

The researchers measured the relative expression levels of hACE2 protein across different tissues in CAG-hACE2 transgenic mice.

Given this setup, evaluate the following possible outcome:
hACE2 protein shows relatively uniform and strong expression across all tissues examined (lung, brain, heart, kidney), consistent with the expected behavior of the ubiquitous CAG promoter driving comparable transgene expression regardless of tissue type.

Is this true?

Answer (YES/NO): NO